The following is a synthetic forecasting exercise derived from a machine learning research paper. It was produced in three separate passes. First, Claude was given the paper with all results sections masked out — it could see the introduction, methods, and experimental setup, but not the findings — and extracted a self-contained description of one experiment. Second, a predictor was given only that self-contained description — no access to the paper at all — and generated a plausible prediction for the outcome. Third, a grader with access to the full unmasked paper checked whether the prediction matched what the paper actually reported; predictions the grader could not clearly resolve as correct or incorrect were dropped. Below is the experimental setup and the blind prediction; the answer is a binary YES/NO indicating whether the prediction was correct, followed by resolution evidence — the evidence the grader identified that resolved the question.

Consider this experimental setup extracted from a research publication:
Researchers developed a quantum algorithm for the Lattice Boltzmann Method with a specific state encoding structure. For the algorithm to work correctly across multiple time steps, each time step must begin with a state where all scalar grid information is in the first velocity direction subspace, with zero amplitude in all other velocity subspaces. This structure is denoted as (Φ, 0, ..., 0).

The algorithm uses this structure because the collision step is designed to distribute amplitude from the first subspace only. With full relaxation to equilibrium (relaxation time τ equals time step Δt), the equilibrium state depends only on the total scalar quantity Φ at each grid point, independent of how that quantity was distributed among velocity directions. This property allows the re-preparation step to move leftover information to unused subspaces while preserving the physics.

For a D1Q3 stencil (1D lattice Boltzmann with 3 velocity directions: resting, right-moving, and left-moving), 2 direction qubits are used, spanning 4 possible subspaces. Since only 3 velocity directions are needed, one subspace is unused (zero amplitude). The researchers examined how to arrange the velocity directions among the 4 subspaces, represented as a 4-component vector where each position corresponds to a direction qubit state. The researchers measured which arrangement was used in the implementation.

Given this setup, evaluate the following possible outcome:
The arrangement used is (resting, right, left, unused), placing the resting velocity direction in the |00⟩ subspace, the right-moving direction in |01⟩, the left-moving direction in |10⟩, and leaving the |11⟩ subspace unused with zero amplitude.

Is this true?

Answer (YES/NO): NO